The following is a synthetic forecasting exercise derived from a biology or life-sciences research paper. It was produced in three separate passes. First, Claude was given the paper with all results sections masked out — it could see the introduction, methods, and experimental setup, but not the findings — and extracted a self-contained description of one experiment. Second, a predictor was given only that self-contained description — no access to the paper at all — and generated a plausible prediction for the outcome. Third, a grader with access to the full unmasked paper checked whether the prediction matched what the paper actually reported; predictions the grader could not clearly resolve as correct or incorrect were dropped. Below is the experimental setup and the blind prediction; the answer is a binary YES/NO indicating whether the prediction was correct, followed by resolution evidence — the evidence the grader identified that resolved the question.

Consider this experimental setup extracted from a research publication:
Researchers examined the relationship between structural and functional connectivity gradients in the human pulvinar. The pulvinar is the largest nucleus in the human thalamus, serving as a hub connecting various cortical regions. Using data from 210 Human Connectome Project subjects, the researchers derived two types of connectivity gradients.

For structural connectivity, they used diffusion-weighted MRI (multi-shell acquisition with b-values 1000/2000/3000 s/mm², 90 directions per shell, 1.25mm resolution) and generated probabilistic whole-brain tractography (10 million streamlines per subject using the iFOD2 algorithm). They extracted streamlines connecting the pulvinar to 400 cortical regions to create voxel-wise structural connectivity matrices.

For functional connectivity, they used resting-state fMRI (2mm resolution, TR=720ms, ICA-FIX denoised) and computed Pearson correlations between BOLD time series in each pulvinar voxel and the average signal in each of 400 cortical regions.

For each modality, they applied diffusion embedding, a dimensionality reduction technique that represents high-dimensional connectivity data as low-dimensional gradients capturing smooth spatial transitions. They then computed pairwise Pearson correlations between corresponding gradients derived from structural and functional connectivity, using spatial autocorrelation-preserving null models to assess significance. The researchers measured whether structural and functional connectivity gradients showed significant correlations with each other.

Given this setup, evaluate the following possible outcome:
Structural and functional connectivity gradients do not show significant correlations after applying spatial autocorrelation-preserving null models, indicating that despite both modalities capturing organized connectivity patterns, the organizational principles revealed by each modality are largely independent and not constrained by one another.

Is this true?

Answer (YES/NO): NO